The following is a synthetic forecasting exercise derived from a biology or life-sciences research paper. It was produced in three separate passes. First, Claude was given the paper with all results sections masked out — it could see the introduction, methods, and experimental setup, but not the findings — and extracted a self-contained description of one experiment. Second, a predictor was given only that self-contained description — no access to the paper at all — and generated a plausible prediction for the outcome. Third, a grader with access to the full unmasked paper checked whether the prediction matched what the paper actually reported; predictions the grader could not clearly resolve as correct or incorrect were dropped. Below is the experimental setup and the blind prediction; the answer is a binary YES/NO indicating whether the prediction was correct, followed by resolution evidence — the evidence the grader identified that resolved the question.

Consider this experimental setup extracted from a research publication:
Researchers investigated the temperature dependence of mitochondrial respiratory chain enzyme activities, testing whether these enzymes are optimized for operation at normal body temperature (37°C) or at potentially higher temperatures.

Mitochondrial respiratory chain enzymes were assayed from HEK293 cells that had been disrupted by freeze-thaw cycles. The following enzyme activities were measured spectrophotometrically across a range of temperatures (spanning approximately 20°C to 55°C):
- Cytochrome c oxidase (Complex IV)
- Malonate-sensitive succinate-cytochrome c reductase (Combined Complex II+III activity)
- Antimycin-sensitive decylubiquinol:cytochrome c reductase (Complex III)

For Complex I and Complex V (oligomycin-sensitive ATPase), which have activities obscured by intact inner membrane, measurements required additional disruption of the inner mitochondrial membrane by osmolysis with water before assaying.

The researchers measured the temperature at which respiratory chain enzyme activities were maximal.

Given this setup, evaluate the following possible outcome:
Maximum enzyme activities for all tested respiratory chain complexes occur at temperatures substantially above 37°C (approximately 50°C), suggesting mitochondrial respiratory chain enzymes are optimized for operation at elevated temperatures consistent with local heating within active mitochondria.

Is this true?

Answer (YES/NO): NO